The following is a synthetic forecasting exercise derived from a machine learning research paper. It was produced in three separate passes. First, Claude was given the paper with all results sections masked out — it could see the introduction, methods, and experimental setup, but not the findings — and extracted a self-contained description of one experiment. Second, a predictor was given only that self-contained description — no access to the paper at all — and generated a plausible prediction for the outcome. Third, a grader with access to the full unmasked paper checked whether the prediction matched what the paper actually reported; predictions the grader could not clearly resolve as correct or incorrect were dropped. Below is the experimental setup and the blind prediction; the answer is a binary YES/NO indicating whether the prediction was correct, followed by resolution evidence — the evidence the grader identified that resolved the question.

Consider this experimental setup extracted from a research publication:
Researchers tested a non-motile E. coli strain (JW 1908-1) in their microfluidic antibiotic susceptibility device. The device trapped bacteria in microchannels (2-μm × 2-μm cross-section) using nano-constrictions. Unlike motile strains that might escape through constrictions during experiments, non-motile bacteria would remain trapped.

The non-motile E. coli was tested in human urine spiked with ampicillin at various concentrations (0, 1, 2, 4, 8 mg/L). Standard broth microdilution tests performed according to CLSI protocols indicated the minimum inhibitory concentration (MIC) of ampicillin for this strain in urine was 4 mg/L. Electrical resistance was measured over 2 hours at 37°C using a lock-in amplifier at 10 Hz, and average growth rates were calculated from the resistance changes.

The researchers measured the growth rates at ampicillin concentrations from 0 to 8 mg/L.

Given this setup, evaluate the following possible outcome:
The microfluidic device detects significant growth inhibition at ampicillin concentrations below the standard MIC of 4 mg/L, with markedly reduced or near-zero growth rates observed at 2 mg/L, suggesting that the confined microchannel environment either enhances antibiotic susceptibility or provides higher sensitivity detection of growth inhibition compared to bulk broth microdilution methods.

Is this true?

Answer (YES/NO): NO